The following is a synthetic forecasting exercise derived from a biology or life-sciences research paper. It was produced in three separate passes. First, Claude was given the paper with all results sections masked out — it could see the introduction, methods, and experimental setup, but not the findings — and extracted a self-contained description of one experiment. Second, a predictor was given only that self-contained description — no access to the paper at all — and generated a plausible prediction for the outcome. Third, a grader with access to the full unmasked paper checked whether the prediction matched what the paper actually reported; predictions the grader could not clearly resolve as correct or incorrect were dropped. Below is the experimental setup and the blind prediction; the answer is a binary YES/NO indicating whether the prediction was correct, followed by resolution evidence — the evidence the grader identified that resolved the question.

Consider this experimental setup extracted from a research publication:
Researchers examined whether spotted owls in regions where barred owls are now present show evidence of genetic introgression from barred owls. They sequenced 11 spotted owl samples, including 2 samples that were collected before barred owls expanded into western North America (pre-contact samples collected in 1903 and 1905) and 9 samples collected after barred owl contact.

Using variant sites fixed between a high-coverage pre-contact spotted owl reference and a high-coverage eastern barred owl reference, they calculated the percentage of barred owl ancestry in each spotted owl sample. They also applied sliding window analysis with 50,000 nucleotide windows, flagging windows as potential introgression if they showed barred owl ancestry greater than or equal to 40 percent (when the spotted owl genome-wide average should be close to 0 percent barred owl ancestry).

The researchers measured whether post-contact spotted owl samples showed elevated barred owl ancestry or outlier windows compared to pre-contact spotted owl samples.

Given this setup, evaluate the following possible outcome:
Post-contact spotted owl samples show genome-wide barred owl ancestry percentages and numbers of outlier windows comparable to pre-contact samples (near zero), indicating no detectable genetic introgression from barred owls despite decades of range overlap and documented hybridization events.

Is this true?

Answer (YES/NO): YES